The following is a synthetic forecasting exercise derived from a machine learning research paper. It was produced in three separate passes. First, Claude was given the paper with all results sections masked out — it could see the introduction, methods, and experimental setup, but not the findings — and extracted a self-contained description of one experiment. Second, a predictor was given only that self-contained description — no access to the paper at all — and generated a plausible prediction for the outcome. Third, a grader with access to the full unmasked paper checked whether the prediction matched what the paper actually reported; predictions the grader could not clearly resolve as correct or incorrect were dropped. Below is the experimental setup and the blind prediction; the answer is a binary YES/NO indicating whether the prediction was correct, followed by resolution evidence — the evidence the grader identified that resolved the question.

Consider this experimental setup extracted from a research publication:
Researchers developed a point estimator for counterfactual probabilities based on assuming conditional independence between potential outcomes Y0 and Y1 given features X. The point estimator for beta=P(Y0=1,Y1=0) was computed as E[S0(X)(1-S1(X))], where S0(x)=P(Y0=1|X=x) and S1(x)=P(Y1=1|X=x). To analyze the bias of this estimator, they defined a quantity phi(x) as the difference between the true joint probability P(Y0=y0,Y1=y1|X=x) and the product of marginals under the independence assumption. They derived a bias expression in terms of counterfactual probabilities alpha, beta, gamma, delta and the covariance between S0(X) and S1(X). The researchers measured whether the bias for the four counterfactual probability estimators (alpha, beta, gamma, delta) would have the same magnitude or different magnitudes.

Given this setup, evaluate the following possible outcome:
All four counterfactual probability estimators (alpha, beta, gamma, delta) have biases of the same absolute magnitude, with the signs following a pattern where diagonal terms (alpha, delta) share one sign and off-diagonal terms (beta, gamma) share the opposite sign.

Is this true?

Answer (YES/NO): YES